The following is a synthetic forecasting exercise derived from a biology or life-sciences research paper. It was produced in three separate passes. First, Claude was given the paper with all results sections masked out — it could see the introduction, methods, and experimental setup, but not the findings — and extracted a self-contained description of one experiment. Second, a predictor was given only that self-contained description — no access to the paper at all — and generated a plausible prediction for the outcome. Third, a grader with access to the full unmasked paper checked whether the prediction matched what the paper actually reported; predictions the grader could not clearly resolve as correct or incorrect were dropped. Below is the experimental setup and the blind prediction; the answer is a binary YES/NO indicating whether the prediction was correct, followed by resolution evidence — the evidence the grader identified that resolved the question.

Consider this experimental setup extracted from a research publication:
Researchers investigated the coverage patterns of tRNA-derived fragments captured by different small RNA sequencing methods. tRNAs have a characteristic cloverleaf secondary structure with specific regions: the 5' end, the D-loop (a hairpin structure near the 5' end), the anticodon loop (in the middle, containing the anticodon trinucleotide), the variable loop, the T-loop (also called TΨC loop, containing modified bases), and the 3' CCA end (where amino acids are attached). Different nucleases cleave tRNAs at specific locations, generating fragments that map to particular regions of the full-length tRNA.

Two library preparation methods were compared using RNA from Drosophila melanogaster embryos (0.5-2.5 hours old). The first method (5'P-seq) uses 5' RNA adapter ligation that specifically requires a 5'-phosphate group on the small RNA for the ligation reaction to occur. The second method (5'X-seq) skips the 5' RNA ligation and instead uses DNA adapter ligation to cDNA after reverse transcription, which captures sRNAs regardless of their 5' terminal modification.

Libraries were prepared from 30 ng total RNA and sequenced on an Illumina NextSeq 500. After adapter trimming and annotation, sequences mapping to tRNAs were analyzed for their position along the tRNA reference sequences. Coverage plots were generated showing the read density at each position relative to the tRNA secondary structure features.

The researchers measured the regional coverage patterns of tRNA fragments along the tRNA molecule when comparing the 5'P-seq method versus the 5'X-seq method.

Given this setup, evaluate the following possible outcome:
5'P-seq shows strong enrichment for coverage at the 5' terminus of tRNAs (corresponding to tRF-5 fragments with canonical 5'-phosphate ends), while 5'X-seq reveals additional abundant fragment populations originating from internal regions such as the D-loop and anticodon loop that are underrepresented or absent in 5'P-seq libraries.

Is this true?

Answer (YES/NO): NO